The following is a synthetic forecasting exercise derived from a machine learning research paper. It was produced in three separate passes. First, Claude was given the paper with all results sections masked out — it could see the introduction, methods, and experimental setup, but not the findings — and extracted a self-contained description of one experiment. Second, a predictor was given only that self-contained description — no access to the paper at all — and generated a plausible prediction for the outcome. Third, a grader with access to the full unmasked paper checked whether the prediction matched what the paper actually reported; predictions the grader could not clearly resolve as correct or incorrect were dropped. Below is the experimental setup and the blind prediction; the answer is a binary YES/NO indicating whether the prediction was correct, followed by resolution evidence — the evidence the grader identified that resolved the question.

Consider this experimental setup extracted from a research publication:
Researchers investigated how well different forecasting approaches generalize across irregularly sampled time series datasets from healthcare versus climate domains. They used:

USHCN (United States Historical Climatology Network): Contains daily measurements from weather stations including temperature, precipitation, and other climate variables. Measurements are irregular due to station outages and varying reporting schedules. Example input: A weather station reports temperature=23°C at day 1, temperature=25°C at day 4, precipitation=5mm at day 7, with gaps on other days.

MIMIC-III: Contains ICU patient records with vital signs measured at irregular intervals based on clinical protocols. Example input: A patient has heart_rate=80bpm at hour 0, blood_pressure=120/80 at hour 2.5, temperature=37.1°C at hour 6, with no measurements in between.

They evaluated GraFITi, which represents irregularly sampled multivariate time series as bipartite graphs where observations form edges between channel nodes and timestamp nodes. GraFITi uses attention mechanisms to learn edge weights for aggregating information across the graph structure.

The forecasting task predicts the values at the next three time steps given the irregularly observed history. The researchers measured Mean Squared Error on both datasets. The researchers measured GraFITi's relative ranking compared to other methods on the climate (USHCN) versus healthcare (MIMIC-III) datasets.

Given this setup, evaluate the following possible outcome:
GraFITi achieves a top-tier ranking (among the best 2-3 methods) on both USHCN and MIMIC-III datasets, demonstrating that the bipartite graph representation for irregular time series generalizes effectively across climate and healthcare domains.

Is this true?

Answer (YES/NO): YES